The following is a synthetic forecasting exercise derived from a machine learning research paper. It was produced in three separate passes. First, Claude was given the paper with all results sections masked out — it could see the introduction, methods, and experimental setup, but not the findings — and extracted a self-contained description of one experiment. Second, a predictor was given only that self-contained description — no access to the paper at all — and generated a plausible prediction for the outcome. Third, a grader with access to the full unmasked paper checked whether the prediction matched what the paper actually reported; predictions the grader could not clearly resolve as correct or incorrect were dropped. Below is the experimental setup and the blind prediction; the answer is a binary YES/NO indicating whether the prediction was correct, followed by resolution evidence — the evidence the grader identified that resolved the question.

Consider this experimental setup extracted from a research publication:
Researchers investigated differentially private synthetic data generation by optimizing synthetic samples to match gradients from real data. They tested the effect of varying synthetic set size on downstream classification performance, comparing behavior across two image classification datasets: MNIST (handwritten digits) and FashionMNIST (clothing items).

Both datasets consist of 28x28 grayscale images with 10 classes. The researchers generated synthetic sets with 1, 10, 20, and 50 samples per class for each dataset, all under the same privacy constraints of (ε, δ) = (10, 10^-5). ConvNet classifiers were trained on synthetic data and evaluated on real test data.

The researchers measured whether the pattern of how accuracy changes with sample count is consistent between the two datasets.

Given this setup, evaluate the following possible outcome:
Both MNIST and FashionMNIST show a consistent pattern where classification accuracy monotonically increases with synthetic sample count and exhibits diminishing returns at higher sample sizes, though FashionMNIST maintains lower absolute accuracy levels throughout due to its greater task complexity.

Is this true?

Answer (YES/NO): NO